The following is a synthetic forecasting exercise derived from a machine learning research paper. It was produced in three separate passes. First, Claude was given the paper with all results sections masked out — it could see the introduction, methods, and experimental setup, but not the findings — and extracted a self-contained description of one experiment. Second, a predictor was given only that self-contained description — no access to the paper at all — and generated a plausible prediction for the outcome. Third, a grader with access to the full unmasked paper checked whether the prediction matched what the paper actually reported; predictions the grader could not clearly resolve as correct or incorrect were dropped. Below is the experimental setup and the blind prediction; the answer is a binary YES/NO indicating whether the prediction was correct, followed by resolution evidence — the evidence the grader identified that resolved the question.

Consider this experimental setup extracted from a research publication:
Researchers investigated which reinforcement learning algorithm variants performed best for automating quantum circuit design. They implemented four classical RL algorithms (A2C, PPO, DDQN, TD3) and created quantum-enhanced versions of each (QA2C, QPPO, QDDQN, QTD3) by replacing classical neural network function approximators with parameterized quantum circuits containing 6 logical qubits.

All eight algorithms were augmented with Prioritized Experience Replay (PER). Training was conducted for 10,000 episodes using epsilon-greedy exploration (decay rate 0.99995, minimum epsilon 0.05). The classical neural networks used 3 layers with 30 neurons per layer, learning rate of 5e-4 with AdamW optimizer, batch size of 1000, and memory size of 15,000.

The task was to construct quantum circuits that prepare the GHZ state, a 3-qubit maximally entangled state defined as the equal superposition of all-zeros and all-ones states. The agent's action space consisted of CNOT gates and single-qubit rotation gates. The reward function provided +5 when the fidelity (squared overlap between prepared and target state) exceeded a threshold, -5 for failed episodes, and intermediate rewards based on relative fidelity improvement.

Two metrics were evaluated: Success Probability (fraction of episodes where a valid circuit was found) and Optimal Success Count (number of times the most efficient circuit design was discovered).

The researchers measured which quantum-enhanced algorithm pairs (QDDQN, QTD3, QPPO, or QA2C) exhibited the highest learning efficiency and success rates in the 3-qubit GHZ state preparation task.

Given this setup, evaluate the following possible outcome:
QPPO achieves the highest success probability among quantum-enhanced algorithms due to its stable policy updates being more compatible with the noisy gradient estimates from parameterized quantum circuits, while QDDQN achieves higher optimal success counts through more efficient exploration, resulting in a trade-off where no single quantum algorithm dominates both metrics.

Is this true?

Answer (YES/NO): NO